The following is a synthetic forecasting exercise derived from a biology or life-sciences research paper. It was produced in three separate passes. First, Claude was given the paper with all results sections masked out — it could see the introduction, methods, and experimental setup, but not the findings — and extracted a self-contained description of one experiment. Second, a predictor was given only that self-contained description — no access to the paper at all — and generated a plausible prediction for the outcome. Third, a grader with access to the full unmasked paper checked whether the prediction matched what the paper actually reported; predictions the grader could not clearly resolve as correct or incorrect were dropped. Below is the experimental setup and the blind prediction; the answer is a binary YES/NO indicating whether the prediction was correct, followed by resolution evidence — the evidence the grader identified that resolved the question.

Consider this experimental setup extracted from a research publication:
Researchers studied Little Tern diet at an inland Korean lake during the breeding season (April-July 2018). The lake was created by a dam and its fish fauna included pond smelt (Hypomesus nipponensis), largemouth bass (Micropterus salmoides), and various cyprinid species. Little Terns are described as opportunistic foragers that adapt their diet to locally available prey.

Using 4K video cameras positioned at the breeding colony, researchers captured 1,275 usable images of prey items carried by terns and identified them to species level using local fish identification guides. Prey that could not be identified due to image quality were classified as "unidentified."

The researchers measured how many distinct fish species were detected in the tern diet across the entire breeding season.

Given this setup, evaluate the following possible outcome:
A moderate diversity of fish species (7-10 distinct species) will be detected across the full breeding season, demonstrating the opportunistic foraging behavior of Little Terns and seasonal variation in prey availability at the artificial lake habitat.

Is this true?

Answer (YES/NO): NO